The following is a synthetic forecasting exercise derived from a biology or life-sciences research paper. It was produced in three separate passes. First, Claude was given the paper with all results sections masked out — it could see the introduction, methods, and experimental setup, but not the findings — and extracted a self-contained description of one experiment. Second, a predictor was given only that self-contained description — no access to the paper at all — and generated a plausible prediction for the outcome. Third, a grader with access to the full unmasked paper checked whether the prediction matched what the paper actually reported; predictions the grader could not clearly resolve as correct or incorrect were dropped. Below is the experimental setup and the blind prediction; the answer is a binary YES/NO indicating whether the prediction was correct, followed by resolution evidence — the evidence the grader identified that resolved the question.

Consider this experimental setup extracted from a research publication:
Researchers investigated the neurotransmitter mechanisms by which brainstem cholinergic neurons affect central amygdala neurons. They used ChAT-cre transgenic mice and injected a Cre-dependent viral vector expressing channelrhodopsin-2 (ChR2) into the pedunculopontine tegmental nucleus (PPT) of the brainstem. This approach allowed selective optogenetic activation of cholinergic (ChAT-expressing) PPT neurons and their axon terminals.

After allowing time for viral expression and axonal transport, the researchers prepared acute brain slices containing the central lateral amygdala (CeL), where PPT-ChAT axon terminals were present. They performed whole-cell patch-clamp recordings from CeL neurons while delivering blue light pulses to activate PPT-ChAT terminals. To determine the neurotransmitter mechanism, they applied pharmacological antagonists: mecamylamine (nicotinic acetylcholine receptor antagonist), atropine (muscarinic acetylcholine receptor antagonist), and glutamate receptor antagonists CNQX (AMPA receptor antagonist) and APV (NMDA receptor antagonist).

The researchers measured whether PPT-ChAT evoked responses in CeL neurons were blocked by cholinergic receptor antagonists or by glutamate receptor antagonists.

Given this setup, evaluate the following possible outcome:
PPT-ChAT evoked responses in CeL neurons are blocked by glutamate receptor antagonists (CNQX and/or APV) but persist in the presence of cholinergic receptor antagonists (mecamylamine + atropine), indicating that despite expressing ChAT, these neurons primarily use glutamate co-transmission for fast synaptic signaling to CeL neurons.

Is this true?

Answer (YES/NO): YES